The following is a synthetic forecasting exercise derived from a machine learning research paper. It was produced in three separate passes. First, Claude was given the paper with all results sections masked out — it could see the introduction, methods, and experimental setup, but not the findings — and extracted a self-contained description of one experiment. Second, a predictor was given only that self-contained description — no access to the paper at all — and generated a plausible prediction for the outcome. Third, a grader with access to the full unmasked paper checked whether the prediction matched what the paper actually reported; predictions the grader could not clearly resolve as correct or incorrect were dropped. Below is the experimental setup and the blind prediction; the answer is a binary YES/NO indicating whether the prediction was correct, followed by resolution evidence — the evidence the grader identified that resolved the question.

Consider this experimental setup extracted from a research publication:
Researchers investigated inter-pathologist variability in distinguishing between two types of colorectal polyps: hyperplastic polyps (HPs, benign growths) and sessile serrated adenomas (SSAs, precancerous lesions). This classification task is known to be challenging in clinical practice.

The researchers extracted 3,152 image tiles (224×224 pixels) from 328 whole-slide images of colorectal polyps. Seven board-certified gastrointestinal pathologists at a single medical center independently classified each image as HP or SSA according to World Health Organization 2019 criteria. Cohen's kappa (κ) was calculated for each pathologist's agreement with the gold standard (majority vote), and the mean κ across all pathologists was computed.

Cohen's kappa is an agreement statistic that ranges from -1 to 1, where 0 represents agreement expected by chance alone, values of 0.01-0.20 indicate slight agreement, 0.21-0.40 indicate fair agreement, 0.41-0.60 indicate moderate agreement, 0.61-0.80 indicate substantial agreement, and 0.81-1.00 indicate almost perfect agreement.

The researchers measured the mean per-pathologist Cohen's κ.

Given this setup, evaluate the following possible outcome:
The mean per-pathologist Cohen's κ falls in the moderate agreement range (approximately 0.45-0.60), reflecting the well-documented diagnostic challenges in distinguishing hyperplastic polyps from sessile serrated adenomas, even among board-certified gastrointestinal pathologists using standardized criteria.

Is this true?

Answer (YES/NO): YES